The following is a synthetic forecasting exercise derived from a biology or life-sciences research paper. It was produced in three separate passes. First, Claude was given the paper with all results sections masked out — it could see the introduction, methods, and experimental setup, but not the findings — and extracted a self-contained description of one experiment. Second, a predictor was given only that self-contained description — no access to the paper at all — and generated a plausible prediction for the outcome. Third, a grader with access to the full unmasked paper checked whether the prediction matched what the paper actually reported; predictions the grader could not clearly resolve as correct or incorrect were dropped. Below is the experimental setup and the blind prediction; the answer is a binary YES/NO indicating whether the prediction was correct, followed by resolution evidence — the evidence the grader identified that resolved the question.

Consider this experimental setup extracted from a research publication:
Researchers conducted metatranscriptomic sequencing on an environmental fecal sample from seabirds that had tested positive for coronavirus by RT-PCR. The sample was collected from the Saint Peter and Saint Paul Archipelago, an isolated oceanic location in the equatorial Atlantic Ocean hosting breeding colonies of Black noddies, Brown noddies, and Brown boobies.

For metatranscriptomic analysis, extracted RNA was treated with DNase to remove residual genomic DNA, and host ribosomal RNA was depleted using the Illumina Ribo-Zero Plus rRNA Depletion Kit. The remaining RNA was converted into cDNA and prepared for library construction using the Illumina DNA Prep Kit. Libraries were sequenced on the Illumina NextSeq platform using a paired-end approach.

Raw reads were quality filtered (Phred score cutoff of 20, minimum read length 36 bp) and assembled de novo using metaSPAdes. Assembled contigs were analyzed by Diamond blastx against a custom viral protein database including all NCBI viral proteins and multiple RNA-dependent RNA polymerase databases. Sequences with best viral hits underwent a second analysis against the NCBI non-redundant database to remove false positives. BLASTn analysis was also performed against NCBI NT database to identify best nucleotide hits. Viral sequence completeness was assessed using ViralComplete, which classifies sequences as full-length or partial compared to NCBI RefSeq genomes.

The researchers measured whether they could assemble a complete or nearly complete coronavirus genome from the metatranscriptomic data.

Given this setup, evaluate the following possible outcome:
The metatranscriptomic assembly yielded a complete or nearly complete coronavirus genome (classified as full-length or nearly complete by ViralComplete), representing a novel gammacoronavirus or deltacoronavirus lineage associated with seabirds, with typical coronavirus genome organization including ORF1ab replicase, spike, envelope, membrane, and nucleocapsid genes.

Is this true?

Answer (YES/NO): NO